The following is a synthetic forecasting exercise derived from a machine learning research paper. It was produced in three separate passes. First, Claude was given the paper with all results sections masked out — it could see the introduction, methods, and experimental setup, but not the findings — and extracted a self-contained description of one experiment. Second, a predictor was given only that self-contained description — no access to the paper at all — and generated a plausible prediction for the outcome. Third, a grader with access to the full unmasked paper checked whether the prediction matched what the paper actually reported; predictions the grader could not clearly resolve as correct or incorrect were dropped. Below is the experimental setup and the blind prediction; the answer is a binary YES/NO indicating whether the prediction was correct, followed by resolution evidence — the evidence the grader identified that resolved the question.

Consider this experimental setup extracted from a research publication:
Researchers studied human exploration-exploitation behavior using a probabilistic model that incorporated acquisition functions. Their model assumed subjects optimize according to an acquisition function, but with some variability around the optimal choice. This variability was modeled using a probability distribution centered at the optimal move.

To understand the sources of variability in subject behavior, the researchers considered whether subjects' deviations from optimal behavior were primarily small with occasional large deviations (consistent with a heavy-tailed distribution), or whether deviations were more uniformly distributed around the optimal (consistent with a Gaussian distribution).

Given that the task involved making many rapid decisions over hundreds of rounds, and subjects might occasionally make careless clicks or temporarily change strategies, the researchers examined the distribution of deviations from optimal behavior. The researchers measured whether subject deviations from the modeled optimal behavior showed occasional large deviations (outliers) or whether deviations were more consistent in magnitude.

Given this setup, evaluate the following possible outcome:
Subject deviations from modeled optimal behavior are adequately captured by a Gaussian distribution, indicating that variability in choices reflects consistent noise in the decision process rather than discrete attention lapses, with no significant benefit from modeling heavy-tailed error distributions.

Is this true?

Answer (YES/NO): NO